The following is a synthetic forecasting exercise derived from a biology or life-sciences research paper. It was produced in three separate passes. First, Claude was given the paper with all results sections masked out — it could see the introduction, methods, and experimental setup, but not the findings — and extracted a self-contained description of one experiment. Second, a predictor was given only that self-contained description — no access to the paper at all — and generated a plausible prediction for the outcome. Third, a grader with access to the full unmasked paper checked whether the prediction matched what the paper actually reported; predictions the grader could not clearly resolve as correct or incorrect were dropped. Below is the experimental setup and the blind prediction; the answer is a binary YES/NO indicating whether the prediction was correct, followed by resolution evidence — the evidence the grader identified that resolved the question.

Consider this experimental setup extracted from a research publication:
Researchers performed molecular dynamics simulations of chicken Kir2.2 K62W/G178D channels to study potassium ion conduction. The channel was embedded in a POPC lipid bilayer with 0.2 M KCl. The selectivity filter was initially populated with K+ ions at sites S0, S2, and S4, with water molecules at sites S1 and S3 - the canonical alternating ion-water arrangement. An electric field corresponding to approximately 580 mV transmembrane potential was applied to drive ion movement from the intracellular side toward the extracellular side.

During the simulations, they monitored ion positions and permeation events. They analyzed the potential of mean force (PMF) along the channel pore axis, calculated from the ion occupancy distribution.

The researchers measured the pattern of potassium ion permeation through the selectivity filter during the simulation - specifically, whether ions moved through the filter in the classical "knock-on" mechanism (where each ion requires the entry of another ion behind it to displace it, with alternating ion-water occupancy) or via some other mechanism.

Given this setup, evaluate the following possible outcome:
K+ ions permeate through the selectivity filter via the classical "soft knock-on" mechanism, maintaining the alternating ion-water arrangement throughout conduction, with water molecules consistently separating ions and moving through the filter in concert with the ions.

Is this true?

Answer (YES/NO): NO